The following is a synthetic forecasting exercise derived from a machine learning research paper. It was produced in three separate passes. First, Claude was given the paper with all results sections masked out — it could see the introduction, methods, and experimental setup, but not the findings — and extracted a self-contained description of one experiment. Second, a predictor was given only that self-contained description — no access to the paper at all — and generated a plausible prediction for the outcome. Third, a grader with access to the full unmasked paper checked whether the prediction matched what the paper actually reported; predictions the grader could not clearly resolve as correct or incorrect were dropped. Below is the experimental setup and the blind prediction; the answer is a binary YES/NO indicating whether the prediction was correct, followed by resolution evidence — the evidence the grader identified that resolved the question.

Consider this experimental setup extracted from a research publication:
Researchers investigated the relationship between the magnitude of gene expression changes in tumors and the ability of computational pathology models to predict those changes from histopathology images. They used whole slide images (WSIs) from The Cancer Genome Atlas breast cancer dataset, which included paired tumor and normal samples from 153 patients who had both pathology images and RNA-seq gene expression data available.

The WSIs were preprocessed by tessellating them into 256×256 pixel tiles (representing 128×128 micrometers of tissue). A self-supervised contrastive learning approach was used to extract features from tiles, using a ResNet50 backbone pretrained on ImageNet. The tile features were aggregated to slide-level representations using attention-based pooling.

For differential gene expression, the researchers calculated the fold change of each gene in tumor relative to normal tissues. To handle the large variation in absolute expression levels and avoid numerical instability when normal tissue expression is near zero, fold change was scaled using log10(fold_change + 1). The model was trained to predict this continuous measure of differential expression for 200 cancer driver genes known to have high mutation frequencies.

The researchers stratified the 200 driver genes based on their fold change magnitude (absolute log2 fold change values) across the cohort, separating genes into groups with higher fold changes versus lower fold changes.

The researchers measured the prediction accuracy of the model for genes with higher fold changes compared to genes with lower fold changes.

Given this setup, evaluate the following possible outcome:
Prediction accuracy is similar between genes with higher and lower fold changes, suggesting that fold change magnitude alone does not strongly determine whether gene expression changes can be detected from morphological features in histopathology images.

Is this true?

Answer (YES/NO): NO